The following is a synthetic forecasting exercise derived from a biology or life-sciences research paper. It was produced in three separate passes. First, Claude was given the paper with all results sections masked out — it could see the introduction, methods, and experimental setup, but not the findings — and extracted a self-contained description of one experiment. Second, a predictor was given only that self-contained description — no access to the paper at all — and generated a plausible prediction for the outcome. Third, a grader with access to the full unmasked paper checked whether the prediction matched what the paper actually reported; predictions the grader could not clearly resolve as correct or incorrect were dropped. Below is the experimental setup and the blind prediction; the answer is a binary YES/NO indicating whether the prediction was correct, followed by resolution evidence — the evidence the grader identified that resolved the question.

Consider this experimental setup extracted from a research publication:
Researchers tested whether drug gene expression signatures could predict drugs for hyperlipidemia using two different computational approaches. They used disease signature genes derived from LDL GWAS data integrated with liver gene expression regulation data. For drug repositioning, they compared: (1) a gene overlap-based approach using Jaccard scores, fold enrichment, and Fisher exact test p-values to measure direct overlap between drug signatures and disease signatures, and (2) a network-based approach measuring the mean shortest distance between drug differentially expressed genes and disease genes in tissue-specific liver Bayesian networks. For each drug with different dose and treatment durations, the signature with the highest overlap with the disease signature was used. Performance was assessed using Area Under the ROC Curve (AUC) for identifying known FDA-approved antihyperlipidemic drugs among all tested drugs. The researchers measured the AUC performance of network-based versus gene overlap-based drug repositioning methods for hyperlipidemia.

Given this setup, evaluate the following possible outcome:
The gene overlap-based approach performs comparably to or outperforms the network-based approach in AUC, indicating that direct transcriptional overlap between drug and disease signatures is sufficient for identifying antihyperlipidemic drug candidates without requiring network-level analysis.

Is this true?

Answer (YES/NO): YES